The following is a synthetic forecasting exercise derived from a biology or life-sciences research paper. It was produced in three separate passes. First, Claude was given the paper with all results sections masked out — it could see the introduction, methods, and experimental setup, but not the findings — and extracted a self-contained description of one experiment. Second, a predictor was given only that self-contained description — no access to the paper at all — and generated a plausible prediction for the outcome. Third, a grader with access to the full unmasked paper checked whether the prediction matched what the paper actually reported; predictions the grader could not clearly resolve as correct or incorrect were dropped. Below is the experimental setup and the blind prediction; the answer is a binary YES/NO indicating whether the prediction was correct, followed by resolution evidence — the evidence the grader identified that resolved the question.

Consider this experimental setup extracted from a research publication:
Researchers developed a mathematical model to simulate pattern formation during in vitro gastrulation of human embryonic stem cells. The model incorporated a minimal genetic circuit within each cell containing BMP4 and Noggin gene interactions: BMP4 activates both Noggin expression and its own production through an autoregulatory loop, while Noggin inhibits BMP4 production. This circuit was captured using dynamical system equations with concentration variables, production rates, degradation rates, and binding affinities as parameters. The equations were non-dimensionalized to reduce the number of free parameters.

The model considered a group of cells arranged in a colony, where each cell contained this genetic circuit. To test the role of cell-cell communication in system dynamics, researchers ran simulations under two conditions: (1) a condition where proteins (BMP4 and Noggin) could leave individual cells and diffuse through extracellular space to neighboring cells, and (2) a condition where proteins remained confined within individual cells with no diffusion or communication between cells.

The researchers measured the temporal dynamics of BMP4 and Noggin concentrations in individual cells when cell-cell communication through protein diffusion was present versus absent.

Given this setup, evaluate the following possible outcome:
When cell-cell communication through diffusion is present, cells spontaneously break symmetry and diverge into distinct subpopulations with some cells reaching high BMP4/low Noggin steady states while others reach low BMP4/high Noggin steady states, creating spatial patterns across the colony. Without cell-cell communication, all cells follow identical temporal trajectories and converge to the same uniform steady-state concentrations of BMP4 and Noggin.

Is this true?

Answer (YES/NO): NO